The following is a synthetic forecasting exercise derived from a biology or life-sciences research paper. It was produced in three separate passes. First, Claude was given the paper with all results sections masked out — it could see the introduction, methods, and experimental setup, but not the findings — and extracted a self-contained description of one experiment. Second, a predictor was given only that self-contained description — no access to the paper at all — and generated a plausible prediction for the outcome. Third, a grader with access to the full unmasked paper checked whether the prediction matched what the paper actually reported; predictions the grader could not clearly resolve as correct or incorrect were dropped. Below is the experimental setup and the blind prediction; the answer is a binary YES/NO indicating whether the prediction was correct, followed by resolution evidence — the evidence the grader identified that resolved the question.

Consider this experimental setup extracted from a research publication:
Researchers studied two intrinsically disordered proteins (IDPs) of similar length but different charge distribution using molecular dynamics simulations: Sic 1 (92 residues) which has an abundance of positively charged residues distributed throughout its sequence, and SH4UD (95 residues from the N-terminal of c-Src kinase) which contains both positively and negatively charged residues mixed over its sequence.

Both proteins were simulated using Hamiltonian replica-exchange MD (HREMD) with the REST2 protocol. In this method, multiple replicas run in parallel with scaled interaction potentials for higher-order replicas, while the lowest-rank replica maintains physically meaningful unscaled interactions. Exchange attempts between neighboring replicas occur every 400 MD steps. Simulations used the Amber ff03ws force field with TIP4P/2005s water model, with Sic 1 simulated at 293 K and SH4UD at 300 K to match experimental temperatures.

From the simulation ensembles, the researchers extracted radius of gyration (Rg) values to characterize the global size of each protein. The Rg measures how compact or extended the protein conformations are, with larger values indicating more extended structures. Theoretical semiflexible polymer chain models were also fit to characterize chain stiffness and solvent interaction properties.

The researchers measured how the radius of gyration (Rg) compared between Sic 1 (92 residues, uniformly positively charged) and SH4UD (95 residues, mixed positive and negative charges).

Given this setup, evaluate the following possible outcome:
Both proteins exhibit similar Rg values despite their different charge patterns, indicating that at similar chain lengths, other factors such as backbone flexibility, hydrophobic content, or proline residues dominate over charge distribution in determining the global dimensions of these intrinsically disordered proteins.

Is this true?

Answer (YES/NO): NO